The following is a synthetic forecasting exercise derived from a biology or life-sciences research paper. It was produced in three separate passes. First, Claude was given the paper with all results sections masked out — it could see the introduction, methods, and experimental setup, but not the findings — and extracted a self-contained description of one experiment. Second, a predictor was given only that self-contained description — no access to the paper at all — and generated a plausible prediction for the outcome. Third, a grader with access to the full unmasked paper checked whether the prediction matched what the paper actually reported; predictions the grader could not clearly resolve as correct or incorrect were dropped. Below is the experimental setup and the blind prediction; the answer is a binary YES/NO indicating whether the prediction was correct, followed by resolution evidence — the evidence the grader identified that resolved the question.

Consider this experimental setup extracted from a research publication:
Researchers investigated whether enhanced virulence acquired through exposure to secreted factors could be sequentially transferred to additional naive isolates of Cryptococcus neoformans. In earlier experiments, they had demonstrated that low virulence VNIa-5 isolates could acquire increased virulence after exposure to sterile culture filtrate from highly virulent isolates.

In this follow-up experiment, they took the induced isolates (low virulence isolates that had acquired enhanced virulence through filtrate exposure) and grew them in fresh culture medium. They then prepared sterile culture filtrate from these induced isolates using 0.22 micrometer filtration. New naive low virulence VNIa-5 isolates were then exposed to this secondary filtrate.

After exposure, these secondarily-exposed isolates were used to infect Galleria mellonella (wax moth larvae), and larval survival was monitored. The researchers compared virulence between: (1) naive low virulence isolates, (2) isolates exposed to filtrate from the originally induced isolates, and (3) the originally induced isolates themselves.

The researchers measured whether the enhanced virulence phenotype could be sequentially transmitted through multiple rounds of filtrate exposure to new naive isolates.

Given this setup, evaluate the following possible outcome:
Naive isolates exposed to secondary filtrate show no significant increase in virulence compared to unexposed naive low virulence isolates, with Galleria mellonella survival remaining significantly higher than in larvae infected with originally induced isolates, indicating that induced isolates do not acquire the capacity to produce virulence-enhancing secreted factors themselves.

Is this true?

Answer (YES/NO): NO